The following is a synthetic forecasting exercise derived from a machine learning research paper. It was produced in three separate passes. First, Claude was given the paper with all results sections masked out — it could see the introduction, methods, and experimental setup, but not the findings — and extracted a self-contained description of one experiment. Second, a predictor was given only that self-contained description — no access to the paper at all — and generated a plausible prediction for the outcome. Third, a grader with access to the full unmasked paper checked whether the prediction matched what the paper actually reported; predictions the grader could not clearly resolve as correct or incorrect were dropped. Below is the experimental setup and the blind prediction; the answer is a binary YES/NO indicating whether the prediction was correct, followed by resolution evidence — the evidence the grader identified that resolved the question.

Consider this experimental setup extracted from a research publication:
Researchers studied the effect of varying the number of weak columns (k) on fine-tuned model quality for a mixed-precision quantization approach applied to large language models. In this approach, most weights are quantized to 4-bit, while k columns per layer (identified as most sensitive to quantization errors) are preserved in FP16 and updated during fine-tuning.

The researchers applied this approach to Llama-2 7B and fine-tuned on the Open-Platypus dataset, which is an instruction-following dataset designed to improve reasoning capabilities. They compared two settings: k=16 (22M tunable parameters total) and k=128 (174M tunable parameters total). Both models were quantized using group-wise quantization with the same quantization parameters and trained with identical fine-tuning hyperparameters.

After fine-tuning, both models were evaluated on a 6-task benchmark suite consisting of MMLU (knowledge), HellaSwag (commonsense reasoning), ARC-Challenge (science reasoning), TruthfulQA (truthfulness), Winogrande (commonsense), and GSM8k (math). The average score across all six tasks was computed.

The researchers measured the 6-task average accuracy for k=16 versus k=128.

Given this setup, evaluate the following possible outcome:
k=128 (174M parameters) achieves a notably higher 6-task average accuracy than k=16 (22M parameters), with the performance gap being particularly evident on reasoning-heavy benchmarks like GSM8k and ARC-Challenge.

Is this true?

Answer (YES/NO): NO